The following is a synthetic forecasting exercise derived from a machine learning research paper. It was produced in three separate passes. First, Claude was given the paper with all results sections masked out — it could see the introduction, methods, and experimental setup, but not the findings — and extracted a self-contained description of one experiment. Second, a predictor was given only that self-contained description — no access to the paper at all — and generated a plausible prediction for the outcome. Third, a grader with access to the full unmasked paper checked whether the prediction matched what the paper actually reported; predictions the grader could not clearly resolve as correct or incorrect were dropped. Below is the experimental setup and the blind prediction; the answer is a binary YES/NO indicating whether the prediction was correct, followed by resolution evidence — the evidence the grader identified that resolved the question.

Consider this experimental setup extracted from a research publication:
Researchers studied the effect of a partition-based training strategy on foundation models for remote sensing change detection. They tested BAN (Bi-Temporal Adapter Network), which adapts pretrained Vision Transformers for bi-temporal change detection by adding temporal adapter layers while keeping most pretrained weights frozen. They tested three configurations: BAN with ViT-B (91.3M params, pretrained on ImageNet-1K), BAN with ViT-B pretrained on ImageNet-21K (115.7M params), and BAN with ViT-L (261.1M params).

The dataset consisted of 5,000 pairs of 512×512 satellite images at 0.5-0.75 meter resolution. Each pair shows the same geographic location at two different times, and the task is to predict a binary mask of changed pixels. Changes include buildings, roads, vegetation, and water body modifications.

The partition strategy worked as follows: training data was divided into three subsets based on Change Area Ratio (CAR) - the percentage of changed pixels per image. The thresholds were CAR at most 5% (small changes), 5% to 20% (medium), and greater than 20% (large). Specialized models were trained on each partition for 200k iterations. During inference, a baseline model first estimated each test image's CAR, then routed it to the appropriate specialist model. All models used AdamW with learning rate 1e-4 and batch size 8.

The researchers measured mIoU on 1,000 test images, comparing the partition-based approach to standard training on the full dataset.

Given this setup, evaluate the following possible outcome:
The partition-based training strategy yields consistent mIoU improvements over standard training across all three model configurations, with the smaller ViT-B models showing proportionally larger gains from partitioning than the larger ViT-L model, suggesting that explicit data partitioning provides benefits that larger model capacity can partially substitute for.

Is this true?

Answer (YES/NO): NO